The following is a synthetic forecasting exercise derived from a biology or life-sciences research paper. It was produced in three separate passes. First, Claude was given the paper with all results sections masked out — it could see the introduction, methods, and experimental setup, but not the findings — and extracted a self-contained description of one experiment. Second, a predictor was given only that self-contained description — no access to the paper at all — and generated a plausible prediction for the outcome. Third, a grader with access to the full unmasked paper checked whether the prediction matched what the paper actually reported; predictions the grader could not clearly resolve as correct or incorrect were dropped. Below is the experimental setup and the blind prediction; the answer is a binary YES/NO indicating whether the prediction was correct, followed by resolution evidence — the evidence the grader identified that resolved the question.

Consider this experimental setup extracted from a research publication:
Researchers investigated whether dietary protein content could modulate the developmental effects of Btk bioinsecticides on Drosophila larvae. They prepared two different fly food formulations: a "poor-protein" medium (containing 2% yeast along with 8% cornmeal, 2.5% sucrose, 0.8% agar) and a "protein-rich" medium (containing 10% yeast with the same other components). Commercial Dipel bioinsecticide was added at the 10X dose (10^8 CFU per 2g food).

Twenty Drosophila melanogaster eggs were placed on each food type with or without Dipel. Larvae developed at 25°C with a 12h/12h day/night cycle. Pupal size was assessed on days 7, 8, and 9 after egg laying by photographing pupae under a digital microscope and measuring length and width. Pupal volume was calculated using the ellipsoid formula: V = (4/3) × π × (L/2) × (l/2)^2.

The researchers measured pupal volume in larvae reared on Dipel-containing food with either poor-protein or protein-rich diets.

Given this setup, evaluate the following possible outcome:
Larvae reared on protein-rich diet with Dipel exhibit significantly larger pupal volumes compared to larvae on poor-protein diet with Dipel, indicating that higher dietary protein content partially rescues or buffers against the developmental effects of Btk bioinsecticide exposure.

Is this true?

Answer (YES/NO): YES